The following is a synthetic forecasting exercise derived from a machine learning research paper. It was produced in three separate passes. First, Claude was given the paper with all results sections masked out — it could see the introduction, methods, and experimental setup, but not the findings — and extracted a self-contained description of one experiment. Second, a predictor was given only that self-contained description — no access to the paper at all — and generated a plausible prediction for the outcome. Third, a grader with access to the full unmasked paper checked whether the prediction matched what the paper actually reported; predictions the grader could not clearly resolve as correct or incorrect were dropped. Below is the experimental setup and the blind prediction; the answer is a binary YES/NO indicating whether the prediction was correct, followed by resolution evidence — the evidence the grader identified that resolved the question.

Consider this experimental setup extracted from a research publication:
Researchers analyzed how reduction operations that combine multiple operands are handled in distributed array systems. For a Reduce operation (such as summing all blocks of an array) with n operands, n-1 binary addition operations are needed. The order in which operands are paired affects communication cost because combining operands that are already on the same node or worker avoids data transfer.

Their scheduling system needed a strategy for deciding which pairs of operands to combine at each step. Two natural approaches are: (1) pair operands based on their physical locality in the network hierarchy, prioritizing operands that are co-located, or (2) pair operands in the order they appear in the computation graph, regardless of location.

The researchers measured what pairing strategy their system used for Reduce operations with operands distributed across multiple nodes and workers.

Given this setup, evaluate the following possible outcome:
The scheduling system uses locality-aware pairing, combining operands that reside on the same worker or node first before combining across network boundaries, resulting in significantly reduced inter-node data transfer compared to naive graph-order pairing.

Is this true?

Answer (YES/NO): YES